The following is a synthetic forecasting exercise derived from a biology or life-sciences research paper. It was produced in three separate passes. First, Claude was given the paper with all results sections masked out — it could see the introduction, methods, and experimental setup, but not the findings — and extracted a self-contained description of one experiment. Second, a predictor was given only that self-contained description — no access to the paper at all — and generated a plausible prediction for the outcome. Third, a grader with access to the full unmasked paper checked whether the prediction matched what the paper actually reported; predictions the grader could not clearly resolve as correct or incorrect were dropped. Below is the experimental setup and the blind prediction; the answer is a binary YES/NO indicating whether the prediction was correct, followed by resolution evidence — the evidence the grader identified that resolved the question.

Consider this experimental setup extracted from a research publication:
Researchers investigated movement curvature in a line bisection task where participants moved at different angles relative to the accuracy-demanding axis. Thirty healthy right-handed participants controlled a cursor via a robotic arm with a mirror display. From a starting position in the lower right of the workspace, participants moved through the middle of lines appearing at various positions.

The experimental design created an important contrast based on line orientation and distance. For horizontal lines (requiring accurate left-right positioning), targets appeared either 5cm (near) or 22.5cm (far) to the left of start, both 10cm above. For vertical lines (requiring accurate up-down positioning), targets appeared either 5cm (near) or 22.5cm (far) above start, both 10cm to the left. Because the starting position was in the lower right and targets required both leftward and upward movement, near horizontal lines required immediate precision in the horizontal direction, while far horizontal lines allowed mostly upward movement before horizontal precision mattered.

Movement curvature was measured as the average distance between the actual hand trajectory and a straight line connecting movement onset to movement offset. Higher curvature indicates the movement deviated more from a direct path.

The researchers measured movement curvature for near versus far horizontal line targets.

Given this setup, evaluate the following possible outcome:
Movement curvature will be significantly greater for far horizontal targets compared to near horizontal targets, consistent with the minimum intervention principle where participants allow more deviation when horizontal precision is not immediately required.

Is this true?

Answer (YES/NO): YES